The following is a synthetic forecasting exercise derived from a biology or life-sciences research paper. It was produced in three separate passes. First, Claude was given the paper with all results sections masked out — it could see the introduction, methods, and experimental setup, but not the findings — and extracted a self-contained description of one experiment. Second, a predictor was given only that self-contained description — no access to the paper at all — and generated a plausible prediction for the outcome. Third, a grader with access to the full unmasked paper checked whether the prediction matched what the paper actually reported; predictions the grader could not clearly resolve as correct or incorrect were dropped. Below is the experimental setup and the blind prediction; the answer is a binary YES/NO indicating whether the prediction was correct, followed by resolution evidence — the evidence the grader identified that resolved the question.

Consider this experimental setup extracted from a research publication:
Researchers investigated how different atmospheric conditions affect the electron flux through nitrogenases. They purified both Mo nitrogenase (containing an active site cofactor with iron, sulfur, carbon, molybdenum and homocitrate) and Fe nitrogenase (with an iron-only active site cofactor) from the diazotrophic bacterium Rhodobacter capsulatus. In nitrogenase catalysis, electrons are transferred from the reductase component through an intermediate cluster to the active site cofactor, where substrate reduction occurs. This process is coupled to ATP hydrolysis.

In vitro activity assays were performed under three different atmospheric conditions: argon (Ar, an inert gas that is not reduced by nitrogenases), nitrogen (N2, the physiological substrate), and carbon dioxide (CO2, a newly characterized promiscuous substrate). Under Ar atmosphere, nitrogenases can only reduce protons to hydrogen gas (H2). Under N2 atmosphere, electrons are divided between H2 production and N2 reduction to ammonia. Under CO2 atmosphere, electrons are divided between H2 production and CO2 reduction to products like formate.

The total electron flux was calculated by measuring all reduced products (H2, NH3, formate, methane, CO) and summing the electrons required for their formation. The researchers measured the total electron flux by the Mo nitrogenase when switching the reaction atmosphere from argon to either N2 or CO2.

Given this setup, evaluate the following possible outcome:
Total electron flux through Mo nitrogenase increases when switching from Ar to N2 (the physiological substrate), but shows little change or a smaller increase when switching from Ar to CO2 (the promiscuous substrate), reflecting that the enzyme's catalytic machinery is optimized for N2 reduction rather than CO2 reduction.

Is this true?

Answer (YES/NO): NO